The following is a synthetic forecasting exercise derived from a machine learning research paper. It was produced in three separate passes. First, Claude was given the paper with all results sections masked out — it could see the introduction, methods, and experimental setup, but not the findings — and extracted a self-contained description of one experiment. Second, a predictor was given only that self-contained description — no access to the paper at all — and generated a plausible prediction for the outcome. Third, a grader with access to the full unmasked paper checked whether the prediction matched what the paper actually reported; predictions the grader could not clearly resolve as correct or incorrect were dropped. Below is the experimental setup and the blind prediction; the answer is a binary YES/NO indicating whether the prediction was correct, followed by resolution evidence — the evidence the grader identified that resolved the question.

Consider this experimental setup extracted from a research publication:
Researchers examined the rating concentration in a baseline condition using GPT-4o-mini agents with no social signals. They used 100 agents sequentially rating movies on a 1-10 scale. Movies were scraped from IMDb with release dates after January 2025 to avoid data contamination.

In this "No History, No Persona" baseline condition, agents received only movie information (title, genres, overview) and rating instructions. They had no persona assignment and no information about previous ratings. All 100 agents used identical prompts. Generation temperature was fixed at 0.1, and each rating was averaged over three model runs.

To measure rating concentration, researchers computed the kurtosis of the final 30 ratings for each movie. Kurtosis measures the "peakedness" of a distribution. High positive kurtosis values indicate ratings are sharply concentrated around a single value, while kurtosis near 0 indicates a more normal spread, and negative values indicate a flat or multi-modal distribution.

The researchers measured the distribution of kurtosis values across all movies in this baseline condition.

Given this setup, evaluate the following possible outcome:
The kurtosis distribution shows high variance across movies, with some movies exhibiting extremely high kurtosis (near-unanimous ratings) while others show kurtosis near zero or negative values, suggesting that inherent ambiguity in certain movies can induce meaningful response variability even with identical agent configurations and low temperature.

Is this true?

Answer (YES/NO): NO